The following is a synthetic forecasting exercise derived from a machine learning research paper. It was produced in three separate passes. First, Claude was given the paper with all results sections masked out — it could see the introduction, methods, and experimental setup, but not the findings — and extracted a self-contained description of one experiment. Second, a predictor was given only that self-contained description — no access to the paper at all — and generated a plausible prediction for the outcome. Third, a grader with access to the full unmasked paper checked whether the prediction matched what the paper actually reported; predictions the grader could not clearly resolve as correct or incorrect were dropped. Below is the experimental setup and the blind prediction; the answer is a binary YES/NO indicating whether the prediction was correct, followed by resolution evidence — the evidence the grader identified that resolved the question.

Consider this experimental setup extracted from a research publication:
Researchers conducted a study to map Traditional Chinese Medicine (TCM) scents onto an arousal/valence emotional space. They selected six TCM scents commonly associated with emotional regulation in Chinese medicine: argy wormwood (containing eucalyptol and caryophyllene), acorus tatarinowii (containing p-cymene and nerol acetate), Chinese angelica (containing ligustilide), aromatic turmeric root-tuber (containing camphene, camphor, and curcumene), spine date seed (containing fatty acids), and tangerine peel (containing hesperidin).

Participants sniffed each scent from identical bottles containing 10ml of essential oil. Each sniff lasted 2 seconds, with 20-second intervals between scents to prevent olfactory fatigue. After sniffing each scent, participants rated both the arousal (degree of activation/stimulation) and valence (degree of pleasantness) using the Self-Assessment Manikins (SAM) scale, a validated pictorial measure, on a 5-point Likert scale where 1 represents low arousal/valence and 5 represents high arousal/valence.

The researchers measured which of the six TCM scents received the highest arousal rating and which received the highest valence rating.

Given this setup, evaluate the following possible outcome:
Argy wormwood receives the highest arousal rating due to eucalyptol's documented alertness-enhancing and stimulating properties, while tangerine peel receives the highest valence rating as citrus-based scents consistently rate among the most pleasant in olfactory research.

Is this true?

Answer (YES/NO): YES